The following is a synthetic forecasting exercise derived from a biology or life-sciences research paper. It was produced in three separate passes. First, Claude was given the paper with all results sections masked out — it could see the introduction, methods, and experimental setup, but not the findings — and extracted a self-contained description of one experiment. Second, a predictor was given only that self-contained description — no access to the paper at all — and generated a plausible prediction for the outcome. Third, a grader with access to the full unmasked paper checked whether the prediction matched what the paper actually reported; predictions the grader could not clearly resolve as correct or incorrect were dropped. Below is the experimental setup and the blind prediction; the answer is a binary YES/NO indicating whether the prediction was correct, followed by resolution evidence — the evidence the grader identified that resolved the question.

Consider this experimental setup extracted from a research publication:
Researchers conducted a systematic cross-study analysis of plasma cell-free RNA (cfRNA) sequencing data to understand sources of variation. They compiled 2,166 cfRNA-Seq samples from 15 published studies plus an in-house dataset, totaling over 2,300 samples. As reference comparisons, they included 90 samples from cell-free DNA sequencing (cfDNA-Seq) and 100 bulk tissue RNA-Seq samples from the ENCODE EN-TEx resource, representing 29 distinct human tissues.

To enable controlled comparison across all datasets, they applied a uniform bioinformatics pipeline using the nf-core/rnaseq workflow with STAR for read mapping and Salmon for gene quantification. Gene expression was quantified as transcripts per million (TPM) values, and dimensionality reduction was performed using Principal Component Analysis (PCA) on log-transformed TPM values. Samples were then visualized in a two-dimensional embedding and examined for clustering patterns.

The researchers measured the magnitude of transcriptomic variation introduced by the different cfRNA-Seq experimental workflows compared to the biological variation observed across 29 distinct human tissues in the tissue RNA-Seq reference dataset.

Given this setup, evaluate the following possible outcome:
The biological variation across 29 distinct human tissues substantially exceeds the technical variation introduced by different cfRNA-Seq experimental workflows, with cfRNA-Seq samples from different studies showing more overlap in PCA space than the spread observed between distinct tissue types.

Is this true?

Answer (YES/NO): NO